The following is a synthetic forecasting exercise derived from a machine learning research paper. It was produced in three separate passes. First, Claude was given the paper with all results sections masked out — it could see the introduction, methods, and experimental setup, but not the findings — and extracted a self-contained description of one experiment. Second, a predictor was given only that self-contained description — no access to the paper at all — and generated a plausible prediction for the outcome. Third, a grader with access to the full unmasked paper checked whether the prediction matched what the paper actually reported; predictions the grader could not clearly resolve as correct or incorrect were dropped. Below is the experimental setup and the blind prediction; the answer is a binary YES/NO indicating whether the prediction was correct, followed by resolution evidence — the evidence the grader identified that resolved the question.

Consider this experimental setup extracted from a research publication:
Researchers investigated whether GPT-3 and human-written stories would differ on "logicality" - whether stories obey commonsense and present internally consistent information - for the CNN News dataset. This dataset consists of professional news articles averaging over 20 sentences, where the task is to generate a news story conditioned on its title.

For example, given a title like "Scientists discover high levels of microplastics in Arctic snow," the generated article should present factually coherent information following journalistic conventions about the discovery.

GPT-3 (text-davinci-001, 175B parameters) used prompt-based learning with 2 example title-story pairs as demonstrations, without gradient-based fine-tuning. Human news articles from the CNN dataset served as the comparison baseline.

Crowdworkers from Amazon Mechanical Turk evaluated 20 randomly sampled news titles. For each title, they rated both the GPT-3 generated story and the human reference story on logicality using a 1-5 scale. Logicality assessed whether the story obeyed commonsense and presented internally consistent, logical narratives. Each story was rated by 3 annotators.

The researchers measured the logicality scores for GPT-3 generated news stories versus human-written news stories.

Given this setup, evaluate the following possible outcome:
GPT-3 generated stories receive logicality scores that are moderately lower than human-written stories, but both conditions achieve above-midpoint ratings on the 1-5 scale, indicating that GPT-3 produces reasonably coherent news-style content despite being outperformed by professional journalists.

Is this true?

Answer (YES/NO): NO